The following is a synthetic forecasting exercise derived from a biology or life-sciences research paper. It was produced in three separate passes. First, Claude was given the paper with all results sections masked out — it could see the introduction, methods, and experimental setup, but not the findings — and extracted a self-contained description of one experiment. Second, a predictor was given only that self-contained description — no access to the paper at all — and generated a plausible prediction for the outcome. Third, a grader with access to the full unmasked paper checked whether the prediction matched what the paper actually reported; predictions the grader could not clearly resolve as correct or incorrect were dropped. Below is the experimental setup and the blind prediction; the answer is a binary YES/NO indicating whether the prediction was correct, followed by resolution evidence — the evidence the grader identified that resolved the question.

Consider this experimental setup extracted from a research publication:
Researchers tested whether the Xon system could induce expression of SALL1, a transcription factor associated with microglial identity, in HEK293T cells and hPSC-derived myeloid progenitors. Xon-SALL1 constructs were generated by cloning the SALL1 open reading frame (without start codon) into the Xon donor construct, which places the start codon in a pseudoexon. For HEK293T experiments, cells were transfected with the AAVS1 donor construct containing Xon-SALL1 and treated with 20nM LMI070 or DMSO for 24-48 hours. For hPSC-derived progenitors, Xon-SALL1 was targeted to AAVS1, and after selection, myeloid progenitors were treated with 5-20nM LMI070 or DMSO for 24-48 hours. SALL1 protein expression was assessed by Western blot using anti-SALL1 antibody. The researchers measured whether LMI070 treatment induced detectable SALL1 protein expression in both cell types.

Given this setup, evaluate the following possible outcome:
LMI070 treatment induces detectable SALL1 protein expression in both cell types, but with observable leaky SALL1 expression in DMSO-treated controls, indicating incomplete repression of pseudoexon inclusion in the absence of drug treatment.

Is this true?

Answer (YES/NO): NO